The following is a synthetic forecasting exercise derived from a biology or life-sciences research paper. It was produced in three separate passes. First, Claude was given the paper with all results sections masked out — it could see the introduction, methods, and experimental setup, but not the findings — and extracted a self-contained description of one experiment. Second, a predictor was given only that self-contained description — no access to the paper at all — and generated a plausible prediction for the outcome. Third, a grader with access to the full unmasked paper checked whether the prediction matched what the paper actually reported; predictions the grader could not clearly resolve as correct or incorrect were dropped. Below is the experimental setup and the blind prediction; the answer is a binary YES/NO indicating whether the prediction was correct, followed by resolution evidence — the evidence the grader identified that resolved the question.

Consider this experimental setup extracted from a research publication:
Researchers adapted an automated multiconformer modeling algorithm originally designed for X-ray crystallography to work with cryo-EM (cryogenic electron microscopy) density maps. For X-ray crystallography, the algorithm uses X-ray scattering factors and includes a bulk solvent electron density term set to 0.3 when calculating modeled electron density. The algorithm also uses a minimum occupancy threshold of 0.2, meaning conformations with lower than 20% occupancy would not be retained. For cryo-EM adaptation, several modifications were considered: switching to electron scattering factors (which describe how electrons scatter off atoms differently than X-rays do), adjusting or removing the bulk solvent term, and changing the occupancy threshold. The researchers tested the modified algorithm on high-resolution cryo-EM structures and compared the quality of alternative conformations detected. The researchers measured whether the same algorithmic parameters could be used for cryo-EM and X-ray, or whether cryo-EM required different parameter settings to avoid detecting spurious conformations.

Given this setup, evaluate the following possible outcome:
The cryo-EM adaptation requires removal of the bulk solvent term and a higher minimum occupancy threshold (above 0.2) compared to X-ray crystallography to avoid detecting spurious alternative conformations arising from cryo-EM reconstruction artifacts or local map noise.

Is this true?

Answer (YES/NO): YES